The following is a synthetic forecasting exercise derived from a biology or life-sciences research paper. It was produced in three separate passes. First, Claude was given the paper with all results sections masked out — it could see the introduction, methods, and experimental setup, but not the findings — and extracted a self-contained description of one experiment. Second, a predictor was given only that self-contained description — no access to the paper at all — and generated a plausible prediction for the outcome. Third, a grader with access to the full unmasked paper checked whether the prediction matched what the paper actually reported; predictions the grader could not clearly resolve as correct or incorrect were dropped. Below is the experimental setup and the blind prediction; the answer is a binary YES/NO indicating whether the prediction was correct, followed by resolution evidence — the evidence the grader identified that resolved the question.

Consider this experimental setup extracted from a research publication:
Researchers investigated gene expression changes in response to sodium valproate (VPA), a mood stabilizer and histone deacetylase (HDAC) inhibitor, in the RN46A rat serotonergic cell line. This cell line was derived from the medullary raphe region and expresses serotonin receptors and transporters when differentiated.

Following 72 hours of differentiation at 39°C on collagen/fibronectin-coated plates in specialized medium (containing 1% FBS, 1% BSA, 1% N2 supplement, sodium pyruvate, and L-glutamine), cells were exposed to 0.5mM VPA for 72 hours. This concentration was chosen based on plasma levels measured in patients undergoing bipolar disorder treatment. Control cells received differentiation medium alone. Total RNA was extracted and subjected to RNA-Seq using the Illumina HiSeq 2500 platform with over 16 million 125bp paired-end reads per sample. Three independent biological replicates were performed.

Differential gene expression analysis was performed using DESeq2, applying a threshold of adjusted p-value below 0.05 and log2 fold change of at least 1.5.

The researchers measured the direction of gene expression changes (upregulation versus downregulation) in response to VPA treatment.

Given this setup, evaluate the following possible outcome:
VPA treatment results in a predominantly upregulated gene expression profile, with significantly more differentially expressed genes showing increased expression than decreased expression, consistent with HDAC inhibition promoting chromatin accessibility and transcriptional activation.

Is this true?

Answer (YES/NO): YES